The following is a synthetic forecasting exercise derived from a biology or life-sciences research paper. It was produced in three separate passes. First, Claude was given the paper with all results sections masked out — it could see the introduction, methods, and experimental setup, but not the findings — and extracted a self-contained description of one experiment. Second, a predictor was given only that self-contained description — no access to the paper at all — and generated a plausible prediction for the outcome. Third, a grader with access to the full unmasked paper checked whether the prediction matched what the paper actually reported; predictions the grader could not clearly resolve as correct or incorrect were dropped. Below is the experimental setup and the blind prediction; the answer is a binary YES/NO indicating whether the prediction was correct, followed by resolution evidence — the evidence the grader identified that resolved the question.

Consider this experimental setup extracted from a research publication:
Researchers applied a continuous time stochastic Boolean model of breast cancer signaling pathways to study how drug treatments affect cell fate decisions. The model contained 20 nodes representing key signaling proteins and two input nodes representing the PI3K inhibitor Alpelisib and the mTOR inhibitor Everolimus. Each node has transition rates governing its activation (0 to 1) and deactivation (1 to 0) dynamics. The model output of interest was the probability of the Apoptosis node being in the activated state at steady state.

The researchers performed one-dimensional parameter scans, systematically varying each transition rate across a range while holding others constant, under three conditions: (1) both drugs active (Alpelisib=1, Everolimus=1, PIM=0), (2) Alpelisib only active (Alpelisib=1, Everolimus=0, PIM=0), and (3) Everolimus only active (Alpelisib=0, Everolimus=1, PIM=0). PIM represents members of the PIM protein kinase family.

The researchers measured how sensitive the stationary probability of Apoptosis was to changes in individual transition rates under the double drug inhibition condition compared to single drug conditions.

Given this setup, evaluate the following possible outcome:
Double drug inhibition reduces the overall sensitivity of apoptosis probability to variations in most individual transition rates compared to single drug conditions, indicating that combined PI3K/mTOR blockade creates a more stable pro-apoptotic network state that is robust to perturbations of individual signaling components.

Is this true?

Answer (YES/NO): YES